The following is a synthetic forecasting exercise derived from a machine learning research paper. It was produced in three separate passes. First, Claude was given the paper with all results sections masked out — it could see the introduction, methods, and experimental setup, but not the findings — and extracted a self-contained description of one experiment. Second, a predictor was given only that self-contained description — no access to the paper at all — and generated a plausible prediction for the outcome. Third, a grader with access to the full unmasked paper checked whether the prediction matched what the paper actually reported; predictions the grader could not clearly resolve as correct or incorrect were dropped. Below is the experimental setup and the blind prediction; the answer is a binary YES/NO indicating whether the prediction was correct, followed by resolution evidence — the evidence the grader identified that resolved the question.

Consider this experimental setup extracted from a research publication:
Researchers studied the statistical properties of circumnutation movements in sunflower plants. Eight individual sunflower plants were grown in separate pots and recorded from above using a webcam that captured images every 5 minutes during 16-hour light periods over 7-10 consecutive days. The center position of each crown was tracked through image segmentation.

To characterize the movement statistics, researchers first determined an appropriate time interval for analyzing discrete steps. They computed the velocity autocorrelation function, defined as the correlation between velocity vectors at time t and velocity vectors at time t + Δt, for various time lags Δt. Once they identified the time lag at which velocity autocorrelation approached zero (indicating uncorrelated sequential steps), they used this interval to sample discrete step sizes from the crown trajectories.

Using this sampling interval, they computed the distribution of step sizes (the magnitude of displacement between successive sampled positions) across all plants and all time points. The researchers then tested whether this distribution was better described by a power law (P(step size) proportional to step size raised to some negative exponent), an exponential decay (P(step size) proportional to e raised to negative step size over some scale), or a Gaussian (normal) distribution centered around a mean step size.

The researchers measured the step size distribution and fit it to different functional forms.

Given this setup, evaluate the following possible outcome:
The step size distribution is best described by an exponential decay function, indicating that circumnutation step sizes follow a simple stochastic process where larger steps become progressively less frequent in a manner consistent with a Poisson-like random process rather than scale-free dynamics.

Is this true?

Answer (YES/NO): NO